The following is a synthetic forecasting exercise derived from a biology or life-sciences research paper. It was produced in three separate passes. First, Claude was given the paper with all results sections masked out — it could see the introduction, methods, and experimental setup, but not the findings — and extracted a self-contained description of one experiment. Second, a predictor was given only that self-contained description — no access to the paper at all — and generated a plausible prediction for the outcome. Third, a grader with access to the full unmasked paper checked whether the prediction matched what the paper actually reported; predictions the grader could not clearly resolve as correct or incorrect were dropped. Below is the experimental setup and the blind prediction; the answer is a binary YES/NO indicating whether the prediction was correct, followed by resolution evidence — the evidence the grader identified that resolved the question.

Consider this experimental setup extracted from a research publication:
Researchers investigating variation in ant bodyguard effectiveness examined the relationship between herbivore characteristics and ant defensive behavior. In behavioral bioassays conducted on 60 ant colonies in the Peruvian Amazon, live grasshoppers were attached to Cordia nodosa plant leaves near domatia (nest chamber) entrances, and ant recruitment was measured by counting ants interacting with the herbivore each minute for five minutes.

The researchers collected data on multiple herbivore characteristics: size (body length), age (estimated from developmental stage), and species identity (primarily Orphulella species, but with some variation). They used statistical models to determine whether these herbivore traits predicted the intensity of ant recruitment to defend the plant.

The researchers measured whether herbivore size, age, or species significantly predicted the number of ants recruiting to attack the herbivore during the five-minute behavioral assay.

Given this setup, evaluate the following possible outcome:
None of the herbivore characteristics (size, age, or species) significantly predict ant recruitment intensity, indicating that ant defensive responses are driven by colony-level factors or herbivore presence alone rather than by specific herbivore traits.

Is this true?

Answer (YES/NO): YES